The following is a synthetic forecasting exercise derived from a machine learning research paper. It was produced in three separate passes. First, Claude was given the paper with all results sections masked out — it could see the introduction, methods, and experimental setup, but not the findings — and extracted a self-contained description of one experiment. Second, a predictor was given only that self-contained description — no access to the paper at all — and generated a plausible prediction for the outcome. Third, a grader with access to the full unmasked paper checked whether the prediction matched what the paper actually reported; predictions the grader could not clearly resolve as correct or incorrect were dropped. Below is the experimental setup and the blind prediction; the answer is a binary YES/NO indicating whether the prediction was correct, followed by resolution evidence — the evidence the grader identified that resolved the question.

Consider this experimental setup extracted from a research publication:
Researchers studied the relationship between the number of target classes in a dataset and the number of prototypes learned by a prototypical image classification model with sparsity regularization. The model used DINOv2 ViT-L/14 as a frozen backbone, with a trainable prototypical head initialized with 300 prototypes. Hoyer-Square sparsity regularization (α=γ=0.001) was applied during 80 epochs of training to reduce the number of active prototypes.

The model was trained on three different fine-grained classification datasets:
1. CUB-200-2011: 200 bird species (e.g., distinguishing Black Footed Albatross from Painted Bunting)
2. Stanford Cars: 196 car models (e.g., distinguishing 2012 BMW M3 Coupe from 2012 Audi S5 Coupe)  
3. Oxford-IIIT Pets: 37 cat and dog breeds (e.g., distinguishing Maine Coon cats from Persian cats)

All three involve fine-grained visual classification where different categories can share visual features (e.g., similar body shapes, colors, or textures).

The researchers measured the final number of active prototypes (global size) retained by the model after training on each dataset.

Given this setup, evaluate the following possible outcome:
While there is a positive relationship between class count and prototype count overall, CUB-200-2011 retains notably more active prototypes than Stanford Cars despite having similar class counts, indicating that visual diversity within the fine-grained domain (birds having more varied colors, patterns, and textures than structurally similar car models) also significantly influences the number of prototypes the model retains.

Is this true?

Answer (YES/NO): NO